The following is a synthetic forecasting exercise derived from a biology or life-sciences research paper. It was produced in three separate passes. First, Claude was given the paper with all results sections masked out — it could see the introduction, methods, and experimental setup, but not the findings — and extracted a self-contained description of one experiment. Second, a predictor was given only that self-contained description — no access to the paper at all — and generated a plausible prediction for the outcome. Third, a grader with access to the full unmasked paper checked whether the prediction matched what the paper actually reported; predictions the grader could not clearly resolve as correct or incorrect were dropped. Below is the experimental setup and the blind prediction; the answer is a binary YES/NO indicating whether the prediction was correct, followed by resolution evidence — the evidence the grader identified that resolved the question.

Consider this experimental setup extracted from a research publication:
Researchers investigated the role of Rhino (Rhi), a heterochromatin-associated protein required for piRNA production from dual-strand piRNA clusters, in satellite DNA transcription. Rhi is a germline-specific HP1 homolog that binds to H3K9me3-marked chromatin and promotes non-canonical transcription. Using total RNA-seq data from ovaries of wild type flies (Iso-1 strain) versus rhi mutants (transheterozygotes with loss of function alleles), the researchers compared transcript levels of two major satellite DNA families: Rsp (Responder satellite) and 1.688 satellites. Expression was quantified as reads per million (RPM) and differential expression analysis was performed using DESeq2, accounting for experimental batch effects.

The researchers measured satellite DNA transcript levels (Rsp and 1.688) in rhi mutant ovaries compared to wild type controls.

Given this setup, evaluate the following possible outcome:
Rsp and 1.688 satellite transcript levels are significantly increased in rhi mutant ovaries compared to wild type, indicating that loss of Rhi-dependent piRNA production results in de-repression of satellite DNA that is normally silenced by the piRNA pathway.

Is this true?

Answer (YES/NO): NO